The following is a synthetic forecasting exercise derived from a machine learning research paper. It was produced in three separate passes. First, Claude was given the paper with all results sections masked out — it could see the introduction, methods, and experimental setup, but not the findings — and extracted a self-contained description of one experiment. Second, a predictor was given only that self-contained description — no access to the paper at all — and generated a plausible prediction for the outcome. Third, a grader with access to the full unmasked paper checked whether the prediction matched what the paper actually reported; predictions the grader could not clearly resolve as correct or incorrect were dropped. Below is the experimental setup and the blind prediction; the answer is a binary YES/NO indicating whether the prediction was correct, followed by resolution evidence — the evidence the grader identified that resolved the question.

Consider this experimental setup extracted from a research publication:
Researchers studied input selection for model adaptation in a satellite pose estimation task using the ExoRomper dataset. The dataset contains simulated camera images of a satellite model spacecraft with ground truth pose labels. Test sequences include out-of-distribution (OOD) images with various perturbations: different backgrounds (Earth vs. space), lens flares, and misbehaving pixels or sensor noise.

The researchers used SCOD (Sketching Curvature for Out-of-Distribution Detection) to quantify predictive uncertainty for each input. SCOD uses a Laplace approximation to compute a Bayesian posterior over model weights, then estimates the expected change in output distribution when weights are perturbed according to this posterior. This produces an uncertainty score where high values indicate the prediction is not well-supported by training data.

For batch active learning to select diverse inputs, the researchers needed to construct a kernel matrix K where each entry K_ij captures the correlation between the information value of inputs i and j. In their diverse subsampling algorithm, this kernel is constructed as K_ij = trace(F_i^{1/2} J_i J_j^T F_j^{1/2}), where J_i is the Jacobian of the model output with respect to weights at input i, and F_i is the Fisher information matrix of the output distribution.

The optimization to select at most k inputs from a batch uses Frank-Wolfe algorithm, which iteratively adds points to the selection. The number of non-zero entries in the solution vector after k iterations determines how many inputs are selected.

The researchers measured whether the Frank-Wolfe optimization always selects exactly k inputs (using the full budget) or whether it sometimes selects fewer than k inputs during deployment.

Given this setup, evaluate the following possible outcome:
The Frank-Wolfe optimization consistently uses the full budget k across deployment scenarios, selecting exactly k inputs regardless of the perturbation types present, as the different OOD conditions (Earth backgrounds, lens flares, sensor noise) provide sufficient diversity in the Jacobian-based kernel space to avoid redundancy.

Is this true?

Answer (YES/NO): NO